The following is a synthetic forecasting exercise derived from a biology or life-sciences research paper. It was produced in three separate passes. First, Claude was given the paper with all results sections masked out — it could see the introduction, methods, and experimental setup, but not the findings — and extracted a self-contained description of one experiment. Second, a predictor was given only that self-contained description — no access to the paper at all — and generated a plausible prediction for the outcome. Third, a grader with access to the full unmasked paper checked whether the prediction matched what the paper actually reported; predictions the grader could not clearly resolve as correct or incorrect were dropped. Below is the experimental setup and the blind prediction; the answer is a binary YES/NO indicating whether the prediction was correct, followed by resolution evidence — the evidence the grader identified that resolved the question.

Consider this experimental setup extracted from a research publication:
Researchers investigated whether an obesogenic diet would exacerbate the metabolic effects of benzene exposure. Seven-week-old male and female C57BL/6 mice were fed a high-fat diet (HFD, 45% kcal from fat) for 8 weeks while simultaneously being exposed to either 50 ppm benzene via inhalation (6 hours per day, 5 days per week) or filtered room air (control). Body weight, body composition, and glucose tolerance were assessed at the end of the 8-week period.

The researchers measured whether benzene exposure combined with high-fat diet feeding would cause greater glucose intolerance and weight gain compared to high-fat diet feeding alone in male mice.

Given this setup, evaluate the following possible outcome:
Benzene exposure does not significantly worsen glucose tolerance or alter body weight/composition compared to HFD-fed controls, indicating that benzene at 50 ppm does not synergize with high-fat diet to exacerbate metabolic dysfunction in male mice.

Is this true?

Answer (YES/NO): YES